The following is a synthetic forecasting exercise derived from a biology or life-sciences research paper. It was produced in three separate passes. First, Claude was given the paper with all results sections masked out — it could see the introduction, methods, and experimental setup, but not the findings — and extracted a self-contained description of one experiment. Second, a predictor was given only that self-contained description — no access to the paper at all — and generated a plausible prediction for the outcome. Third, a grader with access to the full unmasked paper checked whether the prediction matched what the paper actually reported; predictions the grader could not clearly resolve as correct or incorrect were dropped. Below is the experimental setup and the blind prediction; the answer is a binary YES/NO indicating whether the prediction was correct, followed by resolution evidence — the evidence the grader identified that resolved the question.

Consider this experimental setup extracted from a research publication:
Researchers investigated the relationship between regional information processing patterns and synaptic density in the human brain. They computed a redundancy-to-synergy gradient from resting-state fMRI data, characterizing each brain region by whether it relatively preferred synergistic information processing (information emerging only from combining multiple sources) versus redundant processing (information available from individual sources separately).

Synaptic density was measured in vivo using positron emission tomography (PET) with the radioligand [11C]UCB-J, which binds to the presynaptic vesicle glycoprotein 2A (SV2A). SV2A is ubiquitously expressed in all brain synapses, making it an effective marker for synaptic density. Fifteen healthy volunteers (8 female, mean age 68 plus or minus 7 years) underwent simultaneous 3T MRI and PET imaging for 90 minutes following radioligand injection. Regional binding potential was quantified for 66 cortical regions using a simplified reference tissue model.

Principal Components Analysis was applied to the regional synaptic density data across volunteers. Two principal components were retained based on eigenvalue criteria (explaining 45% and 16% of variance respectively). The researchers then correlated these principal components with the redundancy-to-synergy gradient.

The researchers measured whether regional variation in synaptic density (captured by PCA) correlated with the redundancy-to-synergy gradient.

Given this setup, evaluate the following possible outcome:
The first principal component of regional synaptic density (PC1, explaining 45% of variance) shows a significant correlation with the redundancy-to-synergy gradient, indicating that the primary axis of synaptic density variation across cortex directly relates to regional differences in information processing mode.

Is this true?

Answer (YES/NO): NO